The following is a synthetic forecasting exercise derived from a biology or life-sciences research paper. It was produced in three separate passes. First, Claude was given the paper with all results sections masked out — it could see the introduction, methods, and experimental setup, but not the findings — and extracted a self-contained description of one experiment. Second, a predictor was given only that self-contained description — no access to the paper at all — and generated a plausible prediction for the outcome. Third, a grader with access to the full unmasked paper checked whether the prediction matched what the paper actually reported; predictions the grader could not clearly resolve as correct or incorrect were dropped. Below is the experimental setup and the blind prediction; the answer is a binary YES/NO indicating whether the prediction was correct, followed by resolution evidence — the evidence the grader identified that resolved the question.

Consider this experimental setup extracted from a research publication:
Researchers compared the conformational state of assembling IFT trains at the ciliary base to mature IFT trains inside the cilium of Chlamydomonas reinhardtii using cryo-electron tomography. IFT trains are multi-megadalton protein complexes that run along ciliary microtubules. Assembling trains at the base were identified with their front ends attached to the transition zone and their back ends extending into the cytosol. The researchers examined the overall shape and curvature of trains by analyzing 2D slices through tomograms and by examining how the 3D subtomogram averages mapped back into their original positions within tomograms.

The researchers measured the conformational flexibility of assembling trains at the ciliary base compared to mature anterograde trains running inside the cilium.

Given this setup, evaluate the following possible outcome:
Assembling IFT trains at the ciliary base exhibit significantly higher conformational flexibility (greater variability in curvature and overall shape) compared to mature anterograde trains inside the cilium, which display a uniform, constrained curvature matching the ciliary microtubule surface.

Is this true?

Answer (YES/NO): NO